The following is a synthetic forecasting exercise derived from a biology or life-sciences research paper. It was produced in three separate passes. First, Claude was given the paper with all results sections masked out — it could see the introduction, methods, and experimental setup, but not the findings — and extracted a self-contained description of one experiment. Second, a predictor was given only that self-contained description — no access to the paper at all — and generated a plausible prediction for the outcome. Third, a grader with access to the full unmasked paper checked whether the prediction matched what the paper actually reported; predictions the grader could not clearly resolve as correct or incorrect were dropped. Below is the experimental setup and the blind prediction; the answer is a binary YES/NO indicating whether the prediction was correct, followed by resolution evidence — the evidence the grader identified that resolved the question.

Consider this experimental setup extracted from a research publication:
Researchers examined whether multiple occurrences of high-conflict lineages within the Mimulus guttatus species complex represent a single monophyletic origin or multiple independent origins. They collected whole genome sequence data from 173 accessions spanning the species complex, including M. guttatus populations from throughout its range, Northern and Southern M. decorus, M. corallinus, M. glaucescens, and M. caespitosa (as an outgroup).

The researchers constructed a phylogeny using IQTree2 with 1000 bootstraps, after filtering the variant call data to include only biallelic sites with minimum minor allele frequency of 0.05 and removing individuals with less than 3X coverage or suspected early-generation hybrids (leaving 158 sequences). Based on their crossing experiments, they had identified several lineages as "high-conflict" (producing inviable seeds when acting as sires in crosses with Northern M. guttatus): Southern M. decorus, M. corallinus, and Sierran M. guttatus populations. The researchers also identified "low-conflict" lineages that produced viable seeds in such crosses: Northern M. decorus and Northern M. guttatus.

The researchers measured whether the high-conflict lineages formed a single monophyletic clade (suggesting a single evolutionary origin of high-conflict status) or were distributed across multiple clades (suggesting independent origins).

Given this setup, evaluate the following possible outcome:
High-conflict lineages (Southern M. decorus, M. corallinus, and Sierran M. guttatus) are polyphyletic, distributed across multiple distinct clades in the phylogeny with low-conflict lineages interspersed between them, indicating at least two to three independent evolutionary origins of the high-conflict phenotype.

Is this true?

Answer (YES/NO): NO